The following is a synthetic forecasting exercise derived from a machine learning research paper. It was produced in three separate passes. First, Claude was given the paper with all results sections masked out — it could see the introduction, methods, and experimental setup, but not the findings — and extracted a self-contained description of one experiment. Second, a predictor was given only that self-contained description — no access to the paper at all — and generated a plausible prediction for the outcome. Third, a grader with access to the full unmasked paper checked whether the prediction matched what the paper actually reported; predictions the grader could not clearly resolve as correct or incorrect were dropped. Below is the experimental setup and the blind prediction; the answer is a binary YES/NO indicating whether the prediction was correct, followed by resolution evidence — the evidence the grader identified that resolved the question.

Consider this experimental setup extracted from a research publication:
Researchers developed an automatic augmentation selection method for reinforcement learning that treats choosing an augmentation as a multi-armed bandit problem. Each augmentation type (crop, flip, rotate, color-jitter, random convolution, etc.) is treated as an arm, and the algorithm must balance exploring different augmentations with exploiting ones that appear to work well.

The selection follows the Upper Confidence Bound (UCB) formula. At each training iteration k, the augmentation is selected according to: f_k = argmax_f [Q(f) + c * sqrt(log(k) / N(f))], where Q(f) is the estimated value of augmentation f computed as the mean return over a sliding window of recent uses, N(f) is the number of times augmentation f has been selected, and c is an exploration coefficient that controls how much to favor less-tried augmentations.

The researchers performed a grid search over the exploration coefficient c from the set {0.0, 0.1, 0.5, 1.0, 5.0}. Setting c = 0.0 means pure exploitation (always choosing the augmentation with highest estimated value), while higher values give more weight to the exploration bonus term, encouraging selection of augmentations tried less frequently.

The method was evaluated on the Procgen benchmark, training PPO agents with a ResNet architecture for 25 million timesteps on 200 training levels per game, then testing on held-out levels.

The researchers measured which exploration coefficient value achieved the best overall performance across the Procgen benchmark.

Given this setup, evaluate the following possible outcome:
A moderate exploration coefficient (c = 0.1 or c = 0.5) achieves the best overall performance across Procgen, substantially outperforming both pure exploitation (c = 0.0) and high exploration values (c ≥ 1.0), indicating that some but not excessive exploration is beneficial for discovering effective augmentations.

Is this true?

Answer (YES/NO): YES